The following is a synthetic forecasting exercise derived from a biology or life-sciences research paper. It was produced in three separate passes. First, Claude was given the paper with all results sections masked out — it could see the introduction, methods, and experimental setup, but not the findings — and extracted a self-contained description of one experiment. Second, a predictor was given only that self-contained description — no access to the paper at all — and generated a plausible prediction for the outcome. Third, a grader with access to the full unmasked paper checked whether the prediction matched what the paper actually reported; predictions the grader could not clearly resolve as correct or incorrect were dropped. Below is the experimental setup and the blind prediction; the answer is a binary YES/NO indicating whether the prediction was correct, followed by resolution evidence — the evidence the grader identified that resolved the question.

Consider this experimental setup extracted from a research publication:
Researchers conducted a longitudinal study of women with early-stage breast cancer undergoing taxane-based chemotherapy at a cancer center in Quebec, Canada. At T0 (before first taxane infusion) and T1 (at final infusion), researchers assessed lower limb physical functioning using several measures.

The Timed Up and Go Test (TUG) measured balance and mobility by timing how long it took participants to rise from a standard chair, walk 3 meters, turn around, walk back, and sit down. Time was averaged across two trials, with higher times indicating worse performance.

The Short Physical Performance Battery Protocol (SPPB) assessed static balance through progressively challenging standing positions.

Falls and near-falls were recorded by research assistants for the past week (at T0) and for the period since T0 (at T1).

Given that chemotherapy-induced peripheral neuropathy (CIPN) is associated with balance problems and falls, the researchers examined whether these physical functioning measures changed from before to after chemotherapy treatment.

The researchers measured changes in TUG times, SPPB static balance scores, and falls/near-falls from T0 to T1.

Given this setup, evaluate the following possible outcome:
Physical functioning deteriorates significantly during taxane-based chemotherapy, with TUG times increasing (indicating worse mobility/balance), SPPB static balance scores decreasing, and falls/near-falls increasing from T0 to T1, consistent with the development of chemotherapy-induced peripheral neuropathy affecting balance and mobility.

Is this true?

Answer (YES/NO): NO